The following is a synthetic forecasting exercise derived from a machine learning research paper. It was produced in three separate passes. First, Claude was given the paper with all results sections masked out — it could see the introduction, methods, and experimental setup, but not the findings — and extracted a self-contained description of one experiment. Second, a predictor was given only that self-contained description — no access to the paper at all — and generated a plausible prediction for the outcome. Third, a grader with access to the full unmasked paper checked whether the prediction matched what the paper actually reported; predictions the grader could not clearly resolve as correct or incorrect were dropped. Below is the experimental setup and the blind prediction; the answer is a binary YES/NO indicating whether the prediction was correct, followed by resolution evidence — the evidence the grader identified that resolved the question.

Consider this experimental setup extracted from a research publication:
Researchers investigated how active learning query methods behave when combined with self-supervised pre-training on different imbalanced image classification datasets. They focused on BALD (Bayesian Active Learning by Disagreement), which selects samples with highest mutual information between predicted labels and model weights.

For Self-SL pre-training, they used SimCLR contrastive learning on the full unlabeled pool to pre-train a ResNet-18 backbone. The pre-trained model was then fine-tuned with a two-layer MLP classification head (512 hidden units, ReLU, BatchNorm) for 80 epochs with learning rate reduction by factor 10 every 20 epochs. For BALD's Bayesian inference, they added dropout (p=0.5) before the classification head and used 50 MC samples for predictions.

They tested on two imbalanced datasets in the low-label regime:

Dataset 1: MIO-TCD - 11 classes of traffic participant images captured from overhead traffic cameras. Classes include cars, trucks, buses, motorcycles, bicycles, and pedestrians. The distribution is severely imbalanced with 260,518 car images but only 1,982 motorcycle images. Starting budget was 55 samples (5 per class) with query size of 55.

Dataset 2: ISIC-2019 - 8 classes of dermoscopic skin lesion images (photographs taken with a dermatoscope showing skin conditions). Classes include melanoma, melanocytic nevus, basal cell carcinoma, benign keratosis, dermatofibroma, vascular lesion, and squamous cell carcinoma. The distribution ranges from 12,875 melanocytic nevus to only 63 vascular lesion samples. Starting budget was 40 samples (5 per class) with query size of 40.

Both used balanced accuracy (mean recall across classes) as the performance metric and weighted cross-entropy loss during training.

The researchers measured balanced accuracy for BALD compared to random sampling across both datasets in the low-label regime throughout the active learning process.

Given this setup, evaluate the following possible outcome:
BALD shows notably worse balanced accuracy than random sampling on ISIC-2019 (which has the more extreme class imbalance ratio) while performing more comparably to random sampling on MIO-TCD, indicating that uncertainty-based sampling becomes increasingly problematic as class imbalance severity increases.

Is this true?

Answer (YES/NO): NO